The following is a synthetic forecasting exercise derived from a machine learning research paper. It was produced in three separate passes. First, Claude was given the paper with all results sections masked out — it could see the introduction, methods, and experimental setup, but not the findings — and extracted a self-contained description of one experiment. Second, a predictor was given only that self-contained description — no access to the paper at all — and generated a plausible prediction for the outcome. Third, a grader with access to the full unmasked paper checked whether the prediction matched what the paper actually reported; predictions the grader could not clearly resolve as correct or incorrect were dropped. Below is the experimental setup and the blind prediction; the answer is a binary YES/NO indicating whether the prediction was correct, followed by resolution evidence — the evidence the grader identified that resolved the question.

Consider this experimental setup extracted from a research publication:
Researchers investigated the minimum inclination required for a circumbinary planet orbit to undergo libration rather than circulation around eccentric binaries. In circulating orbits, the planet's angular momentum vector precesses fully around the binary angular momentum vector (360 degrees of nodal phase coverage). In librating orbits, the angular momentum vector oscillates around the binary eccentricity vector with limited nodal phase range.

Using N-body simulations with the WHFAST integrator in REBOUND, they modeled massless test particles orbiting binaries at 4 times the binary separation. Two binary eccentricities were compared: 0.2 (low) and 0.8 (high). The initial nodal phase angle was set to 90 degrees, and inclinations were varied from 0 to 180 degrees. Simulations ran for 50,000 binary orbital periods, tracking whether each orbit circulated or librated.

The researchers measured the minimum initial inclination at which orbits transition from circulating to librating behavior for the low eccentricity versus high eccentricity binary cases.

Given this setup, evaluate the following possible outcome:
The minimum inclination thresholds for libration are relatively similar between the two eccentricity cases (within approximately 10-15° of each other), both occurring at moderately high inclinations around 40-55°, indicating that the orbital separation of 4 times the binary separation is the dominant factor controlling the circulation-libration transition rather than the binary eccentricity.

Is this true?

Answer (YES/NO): NO